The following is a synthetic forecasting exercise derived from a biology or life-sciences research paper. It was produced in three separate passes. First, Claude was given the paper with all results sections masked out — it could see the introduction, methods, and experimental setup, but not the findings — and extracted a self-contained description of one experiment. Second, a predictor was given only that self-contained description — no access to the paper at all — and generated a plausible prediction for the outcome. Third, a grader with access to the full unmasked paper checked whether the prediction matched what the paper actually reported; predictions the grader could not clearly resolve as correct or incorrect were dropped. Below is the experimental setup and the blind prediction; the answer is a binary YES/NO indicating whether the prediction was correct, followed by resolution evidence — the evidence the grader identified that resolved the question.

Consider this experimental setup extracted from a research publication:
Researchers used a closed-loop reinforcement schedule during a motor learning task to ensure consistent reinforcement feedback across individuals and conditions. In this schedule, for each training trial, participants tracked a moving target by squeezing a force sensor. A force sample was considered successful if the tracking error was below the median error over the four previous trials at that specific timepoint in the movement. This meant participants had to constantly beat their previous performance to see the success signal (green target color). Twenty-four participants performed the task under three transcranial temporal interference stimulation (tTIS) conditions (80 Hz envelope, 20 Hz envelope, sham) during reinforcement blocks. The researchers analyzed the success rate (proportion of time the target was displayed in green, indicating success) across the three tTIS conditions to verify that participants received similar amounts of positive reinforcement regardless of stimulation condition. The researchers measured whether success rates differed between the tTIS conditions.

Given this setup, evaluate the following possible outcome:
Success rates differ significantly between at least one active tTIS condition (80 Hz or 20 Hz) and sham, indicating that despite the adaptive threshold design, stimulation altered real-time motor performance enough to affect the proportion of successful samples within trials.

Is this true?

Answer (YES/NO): NO